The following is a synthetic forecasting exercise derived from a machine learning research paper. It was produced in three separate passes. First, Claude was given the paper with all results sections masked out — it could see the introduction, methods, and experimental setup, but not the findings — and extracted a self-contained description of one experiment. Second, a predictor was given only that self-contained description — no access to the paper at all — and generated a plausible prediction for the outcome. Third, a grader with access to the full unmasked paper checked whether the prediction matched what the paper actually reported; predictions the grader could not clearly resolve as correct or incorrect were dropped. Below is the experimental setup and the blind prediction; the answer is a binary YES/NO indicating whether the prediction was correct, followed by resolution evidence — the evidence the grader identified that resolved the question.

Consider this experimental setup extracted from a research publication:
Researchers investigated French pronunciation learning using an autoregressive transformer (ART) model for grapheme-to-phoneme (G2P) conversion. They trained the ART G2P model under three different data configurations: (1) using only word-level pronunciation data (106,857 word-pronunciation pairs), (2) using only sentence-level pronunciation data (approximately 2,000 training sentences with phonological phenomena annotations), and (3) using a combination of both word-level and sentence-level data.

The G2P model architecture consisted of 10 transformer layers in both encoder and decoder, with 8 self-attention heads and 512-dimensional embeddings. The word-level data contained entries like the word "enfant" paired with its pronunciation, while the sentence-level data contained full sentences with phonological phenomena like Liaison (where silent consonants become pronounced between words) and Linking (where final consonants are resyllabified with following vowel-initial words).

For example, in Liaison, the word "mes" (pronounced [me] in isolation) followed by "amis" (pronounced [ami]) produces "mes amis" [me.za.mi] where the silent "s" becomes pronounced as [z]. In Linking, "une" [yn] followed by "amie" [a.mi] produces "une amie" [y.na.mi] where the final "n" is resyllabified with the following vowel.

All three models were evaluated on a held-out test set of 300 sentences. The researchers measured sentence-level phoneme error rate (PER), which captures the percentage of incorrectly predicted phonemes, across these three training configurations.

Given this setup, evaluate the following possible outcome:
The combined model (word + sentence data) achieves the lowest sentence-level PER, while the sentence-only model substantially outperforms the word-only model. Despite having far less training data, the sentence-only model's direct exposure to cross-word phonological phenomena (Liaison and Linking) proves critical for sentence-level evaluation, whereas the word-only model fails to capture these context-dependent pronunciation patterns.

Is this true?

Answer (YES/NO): NO